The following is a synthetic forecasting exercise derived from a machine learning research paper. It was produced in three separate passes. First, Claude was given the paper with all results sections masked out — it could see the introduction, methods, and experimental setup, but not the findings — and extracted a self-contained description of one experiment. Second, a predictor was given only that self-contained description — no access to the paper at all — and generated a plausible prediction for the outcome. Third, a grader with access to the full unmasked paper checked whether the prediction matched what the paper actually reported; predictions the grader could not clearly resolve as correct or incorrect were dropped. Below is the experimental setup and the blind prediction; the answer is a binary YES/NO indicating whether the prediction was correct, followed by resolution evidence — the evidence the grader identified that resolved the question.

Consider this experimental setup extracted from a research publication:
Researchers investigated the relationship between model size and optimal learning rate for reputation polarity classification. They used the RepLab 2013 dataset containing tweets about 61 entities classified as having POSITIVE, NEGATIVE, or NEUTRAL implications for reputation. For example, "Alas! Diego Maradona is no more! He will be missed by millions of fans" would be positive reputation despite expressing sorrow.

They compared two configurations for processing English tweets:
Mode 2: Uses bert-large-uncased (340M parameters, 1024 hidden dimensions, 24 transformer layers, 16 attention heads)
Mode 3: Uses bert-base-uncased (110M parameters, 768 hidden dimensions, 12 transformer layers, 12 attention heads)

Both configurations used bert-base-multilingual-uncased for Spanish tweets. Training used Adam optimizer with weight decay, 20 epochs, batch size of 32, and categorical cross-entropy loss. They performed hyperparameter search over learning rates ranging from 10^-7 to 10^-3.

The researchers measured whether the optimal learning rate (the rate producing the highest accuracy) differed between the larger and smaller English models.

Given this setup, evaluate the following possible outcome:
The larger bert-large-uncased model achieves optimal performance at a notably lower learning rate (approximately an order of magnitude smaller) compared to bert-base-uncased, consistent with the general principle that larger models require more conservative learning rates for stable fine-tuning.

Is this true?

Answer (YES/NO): NO